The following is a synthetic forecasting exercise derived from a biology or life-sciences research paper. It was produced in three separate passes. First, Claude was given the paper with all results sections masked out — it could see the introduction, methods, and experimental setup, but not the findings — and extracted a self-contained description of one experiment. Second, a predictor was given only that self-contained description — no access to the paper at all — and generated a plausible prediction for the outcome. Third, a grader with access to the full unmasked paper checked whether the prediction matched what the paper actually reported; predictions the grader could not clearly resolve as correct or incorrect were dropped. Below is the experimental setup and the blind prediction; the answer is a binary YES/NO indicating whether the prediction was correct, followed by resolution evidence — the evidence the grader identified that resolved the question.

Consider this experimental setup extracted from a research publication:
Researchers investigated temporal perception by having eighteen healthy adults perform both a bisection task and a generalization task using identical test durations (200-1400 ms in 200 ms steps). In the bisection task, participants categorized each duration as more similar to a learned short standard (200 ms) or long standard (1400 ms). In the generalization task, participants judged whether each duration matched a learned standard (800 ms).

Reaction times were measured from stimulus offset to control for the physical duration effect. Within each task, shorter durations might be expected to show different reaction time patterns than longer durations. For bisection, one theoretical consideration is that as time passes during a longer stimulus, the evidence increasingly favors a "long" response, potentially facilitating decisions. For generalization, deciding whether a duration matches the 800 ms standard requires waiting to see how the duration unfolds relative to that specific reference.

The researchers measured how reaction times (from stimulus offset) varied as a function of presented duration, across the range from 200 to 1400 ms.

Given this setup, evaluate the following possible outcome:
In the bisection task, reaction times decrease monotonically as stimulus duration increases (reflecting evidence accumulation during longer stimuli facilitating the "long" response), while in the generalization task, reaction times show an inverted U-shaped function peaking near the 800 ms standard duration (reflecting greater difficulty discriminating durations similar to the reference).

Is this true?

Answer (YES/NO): NO